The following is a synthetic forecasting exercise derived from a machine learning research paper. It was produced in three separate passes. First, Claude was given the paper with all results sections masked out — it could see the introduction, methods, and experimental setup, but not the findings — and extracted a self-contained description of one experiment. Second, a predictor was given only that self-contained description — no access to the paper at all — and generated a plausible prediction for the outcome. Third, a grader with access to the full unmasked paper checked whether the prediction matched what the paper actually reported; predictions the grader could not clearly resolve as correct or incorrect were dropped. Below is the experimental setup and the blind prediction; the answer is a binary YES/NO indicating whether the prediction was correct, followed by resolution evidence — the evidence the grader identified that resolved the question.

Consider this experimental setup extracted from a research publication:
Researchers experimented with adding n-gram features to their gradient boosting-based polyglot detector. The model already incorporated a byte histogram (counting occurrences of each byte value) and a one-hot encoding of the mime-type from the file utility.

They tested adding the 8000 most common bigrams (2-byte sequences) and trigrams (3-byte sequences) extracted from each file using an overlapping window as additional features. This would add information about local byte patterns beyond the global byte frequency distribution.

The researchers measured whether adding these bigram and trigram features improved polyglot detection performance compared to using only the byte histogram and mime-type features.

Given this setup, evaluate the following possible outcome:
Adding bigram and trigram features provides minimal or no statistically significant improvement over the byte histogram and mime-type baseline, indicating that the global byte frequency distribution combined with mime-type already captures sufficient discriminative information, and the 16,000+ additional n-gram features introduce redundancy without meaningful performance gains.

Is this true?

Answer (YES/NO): NO